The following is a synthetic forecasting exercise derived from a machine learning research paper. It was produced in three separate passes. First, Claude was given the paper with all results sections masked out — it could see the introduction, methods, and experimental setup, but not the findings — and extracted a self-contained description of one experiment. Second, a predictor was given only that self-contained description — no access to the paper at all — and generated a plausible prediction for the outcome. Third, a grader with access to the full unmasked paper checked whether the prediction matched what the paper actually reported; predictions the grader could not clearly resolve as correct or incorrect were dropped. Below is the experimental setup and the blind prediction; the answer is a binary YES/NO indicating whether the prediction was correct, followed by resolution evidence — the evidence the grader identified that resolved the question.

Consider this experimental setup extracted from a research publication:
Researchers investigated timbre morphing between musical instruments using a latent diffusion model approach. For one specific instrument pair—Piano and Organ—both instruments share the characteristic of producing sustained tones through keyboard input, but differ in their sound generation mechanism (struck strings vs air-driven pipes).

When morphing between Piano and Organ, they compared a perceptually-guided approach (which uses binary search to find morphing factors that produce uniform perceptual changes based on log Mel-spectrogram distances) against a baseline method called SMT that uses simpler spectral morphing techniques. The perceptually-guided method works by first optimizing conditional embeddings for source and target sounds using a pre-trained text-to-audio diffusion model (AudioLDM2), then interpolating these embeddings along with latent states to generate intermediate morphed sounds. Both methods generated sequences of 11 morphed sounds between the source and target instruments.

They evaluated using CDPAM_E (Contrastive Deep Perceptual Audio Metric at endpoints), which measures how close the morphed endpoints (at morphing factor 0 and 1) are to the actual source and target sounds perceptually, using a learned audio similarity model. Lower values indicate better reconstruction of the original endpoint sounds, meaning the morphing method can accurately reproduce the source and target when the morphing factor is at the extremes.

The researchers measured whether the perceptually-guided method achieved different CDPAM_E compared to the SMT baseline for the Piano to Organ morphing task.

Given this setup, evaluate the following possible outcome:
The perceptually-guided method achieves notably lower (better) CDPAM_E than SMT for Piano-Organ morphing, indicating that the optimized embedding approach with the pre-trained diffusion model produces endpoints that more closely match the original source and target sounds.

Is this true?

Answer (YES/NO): NO